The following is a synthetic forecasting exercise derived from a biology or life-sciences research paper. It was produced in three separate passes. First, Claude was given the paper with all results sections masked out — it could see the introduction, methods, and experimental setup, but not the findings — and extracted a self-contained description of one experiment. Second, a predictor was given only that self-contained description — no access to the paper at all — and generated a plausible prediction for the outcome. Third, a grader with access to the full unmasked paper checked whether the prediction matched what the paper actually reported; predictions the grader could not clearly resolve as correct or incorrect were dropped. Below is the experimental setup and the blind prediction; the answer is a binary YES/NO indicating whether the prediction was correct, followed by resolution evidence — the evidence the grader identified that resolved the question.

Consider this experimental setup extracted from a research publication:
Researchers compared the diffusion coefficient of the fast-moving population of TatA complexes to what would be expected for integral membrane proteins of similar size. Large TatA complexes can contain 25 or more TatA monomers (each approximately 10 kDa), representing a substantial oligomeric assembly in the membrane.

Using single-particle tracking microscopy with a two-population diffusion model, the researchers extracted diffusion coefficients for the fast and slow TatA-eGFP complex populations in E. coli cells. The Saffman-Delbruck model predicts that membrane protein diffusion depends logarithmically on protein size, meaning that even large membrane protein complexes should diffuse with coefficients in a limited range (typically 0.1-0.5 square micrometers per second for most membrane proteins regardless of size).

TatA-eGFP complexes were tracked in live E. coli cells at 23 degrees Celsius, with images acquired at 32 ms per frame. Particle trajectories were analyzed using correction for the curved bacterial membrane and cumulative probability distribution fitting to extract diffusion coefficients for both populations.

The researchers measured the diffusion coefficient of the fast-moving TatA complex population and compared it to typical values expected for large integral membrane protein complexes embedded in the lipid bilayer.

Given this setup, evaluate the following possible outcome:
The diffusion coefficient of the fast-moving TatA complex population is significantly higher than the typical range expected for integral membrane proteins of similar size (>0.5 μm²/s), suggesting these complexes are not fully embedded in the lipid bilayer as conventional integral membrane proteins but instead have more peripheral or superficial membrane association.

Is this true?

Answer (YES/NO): NO